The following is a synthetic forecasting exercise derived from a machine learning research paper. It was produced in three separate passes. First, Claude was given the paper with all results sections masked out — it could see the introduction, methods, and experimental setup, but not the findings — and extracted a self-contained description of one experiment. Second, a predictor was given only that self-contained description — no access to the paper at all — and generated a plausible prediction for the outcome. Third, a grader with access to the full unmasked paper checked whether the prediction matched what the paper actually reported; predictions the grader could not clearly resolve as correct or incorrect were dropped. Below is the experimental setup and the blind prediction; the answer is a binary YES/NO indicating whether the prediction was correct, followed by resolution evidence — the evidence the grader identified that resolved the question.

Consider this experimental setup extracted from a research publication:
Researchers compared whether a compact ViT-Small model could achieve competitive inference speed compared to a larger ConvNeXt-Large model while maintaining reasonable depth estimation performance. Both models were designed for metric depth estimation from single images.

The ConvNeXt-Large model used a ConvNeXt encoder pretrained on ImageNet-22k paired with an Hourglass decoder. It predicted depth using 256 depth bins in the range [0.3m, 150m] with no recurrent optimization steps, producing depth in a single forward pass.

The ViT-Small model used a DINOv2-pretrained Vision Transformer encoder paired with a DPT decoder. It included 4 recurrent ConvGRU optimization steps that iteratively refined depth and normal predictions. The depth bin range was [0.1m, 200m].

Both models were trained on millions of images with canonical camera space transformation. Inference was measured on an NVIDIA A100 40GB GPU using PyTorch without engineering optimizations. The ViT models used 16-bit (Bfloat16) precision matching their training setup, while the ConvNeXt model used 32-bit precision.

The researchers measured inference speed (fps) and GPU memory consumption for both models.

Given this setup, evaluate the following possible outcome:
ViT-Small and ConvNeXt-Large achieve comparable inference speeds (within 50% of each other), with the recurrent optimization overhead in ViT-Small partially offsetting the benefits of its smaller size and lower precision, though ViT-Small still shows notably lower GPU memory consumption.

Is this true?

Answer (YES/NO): YES